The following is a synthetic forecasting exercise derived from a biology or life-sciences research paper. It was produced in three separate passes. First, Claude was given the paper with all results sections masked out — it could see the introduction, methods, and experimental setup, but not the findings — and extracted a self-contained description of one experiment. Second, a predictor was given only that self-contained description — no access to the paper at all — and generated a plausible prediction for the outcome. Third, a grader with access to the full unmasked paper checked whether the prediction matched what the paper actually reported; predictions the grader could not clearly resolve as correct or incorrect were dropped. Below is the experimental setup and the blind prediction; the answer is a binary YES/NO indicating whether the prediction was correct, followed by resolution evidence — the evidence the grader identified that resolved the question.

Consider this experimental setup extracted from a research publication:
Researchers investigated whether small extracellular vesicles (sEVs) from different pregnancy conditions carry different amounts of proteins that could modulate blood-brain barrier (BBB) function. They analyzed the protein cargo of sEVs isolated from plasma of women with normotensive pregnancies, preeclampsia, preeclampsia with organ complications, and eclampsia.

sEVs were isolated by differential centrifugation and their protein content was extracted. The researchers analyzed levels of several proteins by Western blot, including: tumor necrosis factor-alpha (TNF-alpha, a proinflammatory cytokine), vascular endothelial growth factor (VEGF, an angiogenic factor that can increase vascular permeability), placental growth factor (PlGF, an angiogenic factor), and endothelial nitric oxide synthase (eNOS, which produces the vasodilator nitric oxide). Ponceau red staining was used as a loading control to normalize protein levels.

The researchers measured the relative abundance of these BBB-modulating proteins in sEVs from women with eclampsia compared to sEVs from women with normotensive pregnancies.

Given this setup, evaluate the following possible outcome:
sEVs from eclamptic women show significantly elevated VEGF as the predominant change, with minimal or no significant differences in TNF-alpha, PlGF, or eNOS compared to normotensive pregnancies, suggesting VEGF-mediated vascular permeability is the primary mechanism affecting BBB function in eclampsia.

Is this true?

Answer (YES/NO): NO